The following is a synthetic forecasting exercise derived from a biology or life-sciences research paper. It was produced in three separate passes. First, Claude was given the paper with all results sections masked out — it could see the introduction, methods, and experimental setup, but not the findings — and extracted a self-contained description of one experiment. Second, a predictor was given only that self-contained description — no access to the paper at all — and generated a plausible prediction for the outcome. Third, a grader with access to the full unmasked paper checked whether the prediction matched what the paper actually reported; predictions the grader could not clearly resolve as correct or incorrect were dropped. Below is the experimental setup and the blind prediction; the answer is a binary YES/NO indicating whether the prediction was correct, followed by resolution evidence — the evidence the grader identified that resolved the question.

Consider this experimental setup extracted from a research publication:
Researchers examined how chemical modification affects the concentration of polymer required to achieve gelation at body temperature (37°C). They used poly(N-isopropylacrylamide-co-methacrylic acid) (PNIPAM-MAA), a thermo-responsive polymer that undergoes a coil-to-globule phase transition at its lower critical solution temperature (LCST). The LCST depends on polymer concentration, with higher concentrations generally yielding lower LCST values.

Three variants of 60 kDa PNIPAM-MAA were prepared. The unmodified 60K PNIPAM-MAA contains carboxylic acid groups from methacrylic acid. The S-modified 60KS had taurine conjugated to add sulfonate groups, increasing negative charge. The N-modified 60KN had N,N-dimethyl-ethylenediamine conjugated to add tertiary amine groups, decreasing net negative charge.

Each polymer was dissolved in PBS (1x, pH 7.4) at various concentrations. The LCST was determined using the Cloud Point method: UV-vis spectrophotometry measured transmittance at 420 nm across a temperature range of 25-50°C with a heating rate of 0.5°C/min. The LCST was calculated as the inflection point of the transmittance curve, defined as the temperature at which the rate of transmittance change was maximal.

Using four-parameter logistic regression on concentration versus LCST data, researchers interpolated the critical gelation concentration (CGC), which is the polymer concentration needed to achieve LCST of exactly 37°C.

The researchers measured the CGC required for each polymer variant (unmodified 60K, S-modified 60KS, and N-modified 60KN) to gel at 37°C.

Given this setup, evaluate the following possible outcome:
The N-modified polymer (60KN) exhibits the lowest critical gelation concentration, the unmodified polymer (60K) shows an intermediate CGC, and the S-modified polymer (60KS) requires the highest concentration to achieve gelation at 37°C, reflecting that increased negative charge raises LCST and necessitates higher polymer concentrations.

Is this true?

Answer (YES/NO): NO